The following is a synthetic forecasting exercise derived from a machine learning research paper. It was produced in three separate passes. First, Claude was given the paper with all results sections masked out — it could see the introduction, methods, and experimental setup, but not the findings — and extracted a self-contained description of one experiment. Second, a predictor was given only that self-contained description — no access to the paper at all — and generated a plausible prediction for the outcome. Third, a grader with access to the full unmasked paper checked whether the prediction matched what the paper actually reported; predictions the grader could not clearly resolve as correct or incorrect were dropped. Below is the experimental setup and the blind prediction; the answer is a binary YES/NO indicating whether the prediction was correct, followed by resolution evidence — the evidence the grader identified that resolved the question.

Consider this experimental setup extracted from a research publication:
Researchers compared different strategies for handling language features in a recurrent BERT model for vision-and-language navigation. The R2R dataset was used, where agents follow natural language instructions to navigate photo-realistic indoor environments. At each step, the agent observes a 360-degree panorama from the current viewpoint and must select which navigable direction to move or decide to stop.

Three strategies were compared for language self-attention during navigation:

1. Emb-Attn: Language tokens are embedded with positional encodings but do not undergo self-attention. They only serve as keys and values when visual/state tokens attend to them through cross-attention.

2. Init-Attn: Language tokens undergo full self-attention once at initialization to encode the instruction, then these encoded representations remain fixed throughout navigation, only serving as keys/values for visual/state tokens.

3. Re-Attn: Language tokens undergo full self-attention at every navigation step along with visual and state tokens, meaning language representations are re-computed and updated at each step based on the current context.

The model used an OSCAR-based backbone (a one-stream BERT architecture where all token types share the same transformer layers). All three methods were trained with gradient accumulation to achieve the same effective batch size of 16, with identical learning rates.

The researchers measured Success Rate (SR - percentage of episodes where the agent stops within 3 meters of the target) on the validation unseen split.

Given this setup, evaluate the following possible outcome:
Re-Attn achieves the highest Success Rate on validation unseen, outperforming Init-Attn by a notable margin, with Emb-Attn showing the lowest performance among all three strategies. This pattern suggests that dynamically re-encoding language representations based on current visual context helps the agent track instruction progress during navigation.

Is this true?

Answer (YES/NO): NO